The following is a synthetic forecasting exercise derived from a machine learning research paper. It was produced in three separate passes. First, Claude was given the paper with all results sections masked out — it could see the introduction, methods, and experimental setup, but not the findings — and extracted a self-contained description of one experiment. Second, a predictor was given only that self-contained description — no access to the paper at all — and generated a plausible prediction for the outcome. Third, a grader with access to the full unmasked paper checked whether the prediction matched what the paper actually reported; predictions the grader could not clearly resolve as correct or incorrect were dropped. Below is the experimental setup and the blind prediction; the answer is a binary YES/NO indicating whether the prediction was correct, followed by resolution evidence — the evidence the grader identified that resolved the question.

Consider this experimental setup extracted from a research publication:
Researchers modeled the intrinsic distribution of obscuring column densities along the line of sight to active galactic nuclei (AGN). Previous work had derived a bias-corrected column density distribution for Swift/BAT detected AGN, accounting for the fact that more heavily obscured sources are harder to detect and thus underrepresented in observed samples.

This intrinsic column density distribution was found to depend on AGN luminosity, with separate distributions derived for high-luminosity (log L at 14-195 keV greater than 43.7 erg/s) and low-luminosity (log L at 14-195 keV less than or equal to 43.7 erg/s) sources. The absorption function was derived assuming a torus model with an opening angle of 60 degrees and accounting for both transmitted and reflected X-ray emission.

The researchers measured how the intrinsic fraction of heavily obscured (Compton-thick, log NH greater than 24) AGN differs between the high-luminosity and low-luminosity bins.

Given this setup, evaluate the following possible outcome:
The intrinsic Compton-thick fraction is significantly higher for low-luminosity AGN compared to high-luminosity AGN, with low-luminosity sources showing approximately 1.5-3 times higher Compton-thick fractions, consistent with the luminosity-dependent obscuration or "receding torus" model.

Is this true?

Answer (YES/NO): NO